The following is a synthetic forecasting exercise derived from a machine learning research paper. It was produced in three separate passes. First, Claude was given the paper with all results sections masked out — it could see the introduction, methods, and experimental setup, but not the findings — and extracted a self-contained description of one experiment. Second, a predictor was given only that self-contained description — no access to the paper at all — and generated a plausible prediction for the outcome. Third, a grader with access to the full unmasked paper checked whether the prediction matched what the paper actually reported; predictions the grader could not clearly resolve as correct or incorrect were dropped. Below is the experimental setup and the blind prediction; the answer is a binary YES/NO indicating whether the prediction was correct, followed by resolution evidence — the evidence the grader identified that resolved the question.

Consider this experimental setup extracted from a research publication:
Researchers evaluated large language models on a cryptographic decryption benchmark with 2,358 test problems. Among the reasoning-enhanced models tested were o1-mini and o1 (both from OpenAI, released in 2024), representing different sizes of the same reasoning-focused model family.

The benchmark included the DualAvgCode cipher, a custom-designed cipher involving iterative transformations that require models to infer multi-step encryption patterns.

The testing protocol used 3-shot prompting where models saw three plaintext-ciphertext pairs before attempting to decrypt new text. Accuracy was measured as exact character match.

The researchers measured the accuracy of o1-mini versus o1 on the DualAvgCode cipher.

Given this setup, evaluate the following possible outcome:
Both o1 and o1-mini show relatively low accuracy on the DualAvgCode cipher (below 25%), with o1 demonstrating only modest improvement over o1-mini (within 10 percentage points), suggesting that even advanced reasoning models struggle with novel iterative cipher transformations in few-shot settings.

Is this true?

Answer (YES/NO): NO